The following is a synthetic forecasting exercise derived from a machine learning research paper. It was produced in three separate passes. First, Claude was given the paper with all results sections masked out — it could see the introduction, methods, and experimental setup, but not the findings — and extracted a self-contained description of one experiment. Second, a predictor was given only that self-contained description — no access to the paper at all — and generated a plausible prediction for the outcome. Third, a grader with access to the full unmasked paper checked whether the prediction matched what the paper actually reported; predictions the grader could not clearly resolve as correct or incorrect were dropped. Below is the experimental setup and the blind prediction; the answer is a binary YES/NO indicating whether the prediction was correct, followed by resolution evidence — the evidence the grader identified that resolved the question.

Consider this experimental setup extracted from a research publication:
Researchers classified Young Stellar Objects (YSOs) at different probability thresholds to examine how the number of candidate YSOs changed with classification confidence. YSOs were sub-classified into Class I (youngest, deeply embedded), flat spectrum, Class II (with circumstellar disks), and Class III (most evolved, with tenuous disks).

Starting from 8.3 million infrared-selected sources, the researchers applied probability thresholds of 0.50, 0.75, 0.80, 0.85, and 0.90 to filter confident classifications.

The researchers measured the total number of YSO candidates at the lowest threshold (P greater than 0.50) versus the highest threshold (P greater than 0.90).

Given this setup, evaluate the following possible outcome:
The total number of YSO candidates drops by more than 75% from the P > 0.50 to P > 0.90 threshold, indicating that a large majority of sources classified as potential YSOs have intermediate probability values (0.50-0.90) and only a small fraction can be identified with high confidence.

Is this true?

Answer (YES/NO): YES